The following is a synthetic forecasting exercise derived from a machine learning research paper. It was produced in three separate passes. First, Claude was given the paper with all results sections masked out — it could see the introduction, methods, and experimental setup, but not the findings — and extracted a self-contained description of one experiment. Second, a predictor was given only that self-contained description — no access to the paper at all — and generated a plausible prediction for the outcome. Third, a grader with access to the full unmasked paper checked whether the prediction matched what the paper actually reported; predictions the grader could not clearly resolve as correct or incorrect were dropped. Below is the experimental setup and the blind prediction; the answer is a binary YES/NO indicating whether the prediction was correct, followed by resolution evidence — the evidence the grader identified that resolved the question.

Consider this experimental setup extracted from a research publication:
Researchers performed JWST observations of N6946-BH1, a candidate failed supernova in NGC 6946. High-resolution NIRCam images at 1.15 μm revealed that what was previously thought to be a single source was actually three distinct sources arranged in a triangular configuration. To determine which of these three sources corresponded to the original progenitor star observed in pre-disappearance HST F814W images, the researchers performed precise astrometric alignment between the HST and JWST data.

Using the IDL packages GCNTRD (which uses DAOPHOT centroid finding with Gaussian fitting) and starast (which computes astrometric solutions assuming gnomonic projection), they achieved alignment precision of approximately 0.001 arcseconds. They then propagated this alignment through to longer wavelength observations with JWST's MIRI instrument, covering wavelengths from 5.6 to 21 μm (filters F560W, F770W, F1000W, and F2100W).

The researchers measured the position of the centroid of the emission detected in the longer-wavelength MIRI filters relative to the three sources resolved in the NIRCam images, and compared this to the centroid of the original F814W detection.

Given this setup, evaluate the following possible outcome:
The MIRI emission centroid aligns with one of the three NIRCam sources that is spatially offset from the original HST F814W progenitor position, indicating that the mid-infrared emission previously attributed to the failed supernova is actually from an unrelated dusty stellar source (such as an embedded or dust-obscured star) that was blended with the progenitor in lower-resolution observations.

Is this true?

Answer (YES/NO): NO